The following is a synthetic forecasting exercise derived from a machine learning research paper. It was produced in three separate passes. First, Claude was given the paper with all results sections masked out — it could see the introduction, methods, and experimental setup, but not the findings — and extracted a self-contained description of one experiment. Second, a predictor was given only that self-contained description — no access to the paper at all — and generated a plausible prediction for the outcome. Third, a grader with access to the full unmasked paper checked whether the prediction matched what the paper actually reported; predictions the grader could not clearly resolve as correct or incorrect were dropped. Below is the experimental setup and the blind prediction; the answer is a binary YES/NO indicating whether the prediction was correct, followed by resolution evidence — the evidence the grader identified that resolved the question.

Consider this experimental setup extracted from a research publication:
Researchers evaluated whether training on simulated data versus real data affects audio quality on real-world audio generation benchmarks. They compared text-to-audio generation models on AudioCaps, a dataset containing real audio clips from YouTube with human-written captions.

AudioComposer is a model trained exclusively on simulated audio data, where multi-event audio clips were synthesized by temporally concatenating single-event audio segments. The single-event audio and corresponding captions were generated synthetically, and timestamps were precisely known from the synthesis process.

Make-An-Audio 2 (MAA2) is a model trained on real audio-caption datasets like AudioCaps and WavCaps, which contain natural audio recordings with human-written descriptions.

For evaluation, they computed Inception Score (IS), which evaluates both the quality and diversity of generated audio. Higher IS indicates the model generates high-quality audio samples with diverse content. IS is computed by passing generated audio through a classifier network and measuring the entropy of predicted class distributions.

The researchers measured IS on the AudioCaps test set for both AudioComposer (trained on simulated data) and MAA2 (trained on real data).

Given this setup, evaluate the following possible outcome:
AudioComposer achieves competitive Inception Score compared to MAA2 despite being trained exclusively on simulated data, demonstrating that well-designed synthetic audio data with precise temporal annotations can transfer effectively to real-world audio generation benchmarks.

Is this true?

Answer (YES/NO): NO